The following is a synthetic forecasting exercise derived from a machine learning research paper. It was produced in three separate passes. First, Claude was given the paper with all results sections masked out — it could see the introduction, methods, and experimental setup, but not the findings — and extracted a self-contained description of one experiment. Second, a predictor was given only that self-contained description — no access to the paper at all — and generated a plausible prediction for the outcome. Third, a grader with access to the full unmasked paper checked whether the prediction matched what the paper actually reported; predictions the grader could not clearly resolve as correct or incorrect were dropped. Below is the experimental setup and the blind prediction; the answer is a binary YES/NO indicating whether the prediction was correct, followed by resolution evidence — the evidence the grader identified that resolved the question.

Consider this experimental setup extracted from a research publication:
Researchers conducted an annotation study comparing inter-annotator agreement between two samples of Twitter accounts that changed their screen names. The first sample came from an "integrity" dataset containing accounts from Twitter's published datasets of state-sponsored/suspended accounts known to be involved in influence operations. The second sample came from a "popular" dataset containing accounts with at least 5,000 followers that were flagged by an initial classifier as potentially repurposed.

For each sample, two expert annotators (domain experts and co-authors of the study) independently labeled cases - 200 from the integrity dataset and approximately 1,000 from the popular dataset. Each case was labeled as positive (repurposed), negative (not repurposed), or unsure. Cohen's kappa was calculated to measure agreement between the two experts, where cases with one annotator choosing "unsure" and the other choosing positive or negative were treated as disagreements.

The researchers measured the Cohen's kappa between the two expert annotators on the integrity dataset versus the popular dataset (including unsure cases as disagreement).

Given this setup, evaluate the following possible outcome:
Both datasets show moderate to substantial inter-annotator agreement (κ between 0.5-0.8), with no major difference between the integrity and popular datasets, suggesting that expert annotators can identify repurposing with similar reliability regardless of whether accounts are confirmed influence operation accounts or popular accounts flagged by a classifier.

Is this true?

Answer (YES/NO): NO